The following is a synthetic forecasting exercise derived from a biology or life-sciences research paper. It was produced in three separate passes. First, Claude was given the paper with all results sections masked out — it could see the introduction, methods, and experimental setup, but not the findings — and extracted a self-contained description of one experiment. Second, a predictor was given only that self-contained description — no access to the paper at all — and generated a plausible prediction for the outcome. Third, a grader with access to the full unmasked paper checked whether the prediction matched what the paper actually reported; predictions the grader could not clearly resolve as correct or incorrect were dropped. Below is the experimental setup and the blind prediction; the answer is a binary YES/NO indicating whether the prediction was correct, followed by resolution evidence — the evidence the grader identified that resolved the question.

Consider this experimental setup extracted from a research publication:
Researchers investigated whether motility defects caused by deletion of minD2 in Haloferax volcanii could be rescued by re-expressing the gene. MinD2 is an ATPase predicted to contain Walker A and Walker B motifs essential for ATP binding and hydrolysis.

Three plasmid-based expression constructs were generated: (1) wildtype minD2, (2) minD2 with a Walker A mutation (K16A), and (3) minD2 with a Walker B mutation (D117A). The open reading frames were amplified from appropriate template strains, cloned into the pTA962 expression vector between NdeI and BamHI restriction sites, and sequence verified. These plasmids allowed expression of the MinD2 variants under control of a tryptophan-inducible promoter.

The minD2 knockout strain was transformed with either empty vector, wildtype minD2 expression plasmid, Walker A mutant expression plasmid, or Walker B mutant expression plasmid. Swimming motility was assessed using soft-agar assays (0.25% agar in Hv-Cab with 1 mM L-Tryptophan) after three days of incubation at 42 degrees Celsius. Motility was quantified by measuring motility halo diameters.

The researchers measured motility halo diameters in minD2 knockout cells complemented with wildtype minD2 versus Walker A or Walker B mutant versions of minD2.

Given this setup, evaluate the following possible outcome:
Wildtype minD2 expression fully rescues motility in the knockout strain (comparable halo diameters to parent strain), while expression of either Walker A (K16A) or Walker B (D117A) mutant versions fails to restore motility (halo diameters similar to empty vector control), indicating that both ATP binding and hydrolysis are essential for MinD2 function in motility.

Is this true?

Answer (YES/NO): NO